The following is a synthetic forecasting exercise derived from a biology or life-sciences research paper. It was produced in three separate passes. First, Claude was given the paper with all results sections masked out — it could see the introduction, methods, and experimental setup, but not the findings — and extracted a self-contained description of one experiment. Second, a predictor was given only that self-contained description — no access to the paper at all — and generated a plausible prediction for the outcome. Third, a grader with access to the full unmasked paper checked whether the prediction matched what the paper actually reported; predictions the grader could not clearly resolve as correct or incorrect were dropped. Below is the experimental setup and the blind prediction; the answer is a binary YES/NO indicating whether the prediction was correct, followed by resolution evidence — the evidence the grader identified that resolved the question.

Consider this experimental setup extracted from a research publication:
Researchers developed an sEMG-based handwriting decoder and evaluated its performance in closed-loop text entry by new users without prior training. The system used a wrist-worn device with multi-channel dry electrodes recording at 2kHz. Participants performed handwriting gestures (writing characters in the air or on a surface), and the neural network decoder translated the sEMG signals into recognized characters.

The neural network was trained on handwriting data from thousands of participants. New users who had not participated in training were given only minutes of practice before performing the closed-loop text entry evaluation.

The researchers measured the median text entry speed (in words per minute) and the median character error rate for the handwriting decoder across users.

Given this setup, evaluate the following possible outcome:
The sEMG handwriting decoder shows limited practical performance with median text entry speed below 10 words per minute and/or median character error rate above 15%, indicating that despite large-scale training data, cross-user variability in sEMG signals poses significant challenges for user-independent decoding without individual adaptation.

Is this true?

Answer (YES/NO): NO